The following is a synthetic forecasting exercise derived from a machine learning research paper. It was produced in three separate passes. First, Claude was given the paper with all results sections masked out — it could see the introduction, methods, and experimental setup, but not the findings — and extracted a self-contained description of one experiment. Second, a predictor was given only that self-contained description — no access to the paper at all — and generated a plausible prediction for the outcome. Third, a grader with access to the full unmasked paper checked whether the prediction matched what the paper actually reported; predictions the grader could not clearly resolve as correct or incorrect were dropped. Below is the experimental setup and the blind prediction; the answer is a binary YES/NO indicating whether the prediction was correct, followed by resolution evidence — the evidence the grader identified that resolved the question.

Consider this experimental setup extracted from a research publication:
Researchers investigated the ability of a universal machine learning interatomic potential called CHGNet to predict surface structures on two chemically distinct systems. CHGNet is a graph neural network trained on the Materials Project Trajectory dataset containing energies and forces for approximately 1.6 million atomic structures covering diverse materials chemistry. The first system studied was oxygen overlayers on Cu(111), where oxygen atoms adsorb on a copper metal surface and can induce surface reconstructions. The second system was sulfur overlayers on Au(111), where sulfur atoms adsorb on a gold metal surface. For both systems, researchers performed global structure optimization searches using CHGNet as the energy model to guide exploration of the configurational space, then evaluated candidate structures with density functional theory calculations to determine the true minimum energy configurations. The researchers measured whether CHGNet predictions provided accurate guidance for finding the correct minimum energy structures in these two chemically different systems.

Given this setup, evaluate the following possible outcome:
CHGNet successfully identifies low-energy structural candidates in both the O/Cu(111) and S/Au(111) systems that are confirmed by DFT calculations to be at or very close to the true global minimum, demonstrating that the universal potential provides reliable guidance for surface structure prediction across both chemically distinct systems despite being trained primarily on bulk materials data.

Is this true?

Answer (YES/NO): NO